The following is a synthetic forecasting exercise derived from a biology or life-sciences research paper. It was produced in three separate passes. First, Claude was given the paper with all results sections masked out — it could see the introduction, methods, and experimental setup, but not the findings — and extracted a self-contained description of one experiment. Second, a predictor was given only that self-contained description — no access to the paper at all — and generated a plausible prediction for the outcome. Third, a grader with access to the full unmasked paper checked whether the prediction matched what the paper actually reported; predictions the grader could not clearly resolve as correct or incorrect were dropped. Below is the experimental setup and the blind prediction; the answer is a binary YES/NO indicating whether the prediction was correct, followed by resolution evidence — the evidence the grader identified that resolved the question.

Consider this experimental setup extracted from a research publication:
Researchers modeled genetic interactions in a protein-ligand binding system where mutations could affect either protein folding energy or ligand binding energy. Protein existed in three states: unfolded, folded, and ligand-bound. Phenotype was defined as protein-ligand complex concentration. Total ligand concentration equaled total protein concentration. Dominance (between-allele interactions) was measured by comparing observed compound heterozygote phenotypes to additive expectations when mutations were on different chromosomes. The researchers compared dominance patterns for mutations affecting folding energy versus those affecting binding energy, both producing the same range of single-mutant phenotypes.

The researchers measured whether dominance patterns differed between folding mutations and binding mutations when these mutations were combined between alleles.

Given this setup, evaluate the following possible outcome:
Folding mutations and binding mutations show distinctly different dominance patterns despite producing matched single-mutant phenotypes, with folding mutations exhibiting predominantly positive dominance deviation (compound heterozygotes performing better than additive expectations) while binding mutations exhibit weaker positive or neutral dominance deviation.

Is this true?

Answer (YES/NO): NO